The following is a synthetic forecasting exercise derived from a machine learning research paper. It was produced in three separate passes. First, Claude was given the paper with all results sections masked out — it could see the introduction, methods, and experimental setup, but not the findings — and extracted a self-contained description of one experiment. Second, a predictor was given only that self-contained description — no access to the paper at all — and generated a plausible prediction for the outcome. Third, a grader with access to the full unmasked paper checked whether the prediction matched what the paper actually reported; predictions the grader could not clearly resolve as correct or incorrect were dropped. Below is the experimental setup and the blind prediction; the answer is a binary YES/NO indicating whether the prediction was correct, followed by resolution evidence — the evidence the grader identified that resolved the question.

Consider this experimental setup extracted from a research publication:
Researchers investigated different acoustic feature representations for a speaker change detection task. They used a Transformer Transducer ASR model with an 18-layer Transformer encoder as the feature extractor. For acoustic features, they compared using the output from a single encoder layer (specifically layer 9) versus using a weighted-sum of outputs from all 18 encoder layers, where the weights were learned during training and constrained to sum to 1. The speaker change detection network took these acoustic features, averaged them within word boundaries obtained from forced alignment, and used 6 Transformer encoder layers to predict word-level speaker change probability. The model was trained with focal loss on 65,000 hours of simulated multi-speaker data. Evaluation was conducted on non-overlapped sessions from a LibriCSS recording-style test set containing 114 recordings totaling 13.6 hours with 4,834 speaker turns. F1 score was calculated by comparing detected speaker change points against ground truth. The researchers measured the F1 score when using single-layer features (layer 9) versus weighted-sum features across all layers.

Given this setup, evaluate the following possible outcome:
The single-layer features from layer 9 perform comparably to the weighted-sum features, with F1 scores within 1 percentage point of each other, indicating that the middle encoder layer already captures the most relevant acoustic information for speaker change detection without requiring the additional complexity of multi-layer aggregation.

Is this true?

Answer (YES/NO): NO